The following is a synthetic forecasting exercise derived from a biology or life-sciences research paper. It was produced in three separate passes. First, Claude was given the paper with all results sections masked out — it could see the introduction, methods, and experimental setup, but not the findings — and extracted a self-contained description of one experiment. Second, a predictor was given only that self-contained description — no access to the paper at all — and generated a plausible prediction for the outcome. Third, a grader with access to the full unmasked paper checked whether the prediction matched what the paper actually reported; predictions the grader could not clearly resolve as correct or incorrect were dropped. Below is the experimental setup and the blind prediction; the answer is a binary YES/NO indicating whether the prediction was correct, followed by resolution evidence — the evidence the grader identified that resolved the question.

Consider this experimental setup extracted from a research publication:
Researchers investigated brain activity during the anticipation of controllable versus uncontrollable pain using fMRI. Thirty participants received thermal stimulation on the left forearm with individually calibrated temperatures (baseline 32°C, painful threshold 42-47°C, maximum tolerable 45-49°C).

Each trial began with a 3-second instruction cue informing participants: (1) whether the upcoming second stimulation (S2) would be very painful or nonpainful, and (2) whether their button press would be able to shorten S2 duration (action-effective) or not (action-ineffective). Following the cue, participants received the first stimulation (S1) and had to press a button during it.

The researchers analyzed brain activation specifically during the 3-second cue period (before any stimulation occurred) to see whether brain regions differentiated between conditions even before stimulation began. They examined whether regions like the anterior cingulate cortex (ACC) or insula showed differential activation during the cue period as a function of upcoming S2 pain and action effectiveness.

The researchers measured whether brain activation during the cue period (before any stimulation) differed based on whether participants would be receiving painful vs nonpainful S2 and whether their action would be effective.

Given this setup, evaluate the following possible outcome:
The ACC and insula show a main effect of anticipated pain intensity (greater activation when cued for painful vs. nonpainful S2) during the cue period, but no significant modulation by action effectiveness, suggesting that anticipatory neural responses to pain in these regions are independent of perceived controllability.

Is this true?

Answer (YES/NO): NO